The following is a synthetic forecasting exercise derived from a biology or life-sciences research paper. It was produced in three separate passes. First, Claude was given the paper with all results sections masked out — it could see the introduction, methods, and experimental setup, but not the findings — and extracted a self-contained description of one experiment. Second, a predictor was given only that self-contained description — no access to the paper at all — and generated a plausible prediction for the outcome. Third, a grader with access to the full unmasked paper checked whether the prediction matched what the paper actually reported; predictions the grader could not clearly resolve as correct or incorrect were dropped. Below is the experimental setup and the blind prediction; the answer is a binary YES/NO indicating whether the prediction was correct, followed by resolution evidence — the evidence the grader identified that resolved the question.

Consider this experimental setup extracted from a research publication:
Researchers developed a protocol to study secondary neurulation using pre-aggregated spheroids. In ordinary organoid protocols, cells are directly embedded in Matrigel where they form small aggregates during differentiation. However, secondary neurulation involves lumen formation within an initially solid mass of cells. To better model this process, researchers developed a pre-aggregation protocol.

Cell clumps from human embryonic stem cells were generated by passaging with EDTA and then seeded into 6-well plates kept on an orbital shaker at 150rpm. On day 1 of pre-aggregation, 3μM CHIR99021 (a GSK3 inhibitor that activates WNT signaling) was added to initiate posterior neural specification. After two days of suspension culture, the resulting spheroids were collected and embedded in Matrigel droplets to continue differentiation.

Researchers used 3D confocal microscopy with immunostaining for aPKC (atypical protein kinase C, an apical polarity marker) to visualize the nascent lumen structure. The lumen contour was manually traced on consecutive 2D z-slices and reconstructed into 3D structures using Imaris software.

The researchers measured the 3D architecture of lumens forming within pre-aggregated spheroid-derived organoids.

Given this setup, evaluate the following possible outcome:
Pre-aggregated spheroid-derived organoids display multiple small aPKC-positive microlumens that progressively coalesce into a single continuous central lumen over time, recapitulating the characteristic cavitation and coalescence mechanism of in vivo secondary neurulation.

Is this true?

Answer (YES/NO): YES